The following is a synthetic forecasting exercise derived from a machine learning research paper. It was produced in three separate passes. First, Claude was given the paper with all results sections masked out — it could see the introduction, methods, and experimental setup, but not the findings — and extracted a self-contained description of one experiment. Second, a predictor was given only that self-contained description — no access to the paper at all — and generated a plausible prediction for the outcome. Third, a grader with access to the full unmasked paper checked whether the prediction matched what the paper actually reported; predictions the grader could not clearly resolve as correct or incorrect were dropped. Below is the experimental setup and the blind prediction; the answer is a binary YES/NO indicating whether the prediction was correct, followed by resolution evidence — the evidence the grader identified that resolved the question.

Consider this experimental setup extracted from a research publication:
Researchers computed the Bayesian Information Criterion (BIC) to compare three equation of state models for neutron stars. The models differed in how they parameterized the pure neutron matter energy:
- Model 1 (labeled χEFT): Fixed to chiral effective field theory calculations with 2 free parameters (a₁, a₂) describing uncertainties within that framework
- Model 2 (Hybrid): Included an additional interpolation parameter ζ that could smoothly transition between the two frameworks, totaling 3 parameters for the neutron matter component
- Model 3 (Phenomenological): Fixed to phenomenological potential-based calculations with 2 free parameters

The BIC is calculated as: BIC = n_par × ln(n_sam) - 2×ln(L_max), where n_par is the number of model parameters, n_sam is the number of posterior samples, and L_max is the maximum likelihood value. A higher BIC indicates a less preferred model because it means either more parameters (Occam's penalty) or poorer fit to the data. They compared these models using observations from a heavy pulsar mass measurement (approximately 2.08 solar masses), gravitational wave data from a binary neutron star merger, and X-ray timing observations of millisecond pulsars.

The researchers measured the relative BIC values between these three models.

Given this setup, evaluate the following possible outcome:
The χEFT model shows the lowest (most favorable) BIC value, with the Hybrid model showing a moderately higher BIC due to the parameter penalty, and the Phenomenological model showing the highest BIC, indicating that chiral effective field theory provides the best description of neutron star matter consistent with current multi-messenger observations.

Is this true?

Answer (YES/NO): NO